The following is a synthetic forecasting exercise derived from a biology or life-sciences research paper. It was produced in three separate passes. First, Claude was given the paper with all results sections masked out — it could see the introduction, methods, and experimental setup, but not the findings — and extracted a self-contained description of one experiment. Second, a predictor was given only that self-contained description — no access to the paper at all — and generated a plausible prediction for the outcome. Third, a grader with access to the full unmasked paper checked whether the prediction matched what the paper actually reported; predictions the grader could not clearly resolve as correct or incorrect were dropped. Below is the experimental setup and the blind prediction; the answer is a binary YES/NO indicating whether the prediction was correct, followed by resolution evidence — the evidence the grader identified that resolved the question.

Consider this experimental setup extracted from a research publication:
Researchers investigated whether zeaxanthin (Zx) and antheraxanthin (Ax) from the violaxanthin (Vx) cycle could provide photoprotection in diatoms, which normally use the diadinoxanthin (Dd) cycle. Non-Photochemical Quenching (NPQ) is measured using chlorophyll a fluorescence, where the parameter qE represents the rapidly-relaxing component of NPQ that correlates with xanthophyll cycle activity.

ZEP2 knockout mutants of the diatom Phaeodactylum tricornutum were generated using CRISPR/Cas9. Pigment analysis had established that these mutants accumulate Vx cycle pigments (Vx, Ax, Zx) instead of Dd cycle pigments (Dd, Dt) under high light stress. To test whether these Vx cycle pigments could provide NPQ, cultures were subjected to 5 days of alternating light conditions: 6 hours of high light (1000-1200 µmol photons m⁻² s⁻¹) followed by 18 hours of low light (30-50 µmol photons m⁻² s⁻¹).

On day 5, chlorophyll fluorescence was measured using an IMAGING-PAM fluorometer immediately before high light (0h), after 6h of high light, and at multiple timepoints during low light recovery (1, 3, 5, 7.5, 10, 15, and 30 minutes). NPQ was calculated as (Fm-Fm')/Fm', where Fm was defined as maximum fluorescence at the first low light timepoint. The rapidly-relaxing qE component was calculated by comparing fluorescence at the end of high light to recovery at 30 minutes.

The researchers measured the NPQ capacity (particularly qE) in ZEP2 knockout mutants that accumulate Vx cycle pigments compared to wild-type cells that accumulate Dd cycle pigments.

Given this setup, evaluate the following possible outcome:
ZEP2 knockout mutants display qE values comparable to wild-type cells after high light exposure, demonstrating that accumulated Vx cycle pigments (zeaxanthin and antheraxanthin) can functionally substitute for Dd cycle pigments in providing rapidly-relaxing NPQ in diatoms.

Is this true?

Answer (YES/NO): YES